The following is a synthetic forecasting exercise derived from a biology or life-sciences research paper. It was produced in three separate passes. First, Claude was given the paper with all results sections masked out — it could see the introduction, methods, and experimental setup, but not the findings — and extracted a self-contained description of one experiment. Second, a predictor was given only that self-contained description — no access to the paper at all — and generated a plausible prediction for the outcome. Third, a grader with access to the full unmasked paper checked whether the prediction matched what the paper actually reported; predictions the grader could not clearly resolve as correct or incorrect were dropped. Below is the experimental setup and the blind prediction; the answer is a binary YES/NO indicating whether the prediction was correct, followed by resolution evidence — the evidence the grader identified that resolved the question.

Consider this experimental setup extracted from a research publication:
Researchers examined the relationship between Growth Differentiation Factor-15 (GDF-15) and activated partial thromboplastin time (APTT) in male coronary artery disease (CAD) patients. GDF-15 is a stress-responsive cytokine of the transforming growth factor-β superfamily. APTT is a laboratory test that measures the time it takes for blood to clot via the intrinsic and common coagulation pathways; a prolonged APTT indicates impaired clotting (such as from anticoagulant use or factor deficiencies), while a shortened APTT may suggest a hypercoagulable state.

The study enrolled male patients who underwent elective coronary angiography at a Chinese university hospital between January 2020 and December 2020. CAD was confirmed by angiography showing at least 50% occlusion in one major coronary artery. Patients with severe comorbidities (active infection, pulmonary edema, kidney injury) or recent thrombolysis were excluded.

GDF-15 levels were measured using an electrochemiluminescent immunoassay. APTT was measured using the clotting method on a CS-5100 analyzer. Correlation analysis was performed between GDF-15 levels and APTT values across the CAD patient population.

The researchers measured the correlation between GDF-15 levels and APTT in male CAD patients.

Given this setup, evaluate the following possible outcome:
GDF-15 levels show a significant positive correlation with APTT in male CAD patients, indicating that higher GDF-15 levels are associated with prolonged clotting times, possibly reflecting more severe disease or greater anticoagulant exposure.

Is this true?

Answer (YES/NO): YES